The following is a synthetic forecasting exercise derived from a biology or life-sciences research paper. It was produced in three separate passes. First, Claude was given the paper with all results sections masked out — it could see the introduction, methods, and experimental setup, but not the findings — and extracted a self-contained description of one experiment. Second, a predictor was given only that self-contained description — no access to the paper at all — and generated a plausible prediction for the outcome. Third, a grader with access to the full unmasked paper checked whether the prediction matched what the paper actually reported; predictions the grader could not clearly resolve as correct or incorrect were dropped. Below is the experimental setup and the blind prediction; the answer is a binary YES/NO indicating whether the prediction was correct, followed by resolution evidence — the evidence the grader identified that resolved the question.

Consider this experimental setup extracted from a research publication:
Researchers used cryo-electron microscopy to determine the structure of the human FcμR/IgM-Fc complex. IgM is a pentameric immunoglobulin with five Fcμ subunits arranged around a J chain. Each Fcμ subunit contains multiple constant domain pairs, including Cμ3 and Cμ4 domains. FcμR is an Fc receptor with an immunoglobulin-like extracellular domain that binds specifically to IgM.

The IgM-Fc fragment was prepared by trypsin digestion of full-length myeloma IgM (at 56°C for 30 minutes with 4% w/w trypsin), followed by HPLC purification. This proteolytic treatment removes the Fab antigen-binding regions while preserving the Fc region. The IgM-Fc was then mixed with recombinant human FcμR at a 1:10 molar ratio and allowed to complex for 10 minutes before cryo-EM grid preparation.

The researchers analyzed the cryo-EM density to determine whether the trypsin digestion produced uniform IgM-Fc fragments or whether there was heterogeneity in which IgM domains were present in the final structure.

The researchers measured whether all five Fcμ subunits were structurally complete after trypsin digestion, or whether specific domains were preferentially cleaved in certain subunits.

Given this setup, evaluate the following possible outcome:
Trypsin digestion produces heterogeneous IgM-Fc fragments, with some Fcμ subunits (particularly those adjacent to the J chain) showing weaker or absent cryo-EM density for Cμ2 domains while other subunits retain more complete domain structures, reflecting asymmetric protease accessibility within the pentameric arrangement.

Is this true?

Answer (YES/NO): NO